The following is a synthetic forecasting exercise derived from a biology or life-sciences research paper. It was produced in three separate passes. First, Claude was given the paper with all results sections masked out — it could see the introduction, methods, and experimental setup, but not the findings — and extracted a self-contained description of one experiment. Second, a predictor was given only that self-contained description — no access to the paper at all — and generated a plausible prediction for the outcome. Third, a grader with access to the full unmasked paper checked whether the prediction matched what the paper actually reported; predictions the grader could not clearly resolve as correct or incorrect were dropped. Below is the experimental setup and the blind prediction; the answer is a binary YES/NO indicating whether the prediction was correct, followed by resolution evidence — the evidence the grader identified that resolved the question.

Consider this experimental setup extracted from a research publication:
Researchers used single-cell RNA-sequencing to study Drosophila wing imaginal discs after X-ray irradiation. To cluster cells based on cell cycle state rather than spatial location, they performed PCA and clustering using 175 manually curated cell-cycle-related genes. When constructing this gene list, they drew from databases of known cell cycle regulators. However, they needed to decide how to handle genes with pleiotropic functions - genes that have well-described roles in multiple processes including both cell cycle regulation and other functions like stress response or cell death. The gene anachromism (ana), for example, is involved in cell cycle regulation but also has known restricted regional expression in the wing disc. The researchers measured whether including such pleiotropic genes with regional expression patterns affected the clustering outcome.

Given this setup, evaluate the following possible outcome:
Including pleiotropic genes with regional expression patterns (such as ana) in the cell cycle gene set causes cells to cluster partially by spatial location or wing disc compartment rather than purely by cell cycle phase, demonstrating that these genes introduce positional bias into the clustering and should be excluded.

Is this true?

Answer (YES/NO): YES